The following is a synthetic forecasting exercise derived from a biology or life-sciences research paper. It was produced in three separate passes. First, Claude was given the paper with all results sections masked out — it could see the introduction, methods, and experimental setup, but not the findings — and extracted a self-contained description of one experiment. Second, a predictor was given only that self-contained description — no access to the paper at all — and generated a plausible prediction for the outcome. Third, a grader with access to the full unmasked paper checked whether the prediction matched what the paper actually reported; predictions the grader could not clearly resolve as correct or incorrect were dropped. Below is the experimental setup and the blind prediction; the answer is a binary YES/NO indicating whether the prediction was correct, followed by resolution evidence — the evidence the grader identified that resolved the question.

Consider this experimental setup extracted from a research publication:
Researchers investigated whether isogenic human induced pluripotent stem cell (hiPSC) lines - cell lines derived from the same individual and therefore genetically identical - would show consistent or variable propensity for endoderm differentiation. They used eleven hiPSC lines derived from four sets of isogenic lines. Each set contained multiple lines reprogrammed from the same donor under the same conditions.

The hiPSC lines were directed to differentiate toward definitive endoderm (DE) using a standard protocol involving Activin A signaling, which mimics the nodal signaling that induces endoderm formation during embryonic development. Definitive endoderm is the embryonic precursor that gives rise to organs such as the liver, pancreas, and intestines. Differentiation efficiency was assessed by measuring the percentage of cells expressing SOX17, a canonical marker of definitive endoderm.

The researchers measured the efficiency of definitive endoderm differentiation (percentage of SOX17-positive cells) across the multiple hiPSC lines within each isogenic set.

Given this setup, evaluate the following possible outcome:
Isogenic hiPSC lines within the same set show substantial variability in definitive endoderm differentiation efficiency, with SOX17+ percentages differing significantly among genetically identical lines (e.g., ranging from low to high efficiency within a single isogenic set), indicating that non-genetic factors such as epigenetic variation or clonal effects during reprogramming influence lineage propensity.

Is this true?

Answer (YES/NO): YES